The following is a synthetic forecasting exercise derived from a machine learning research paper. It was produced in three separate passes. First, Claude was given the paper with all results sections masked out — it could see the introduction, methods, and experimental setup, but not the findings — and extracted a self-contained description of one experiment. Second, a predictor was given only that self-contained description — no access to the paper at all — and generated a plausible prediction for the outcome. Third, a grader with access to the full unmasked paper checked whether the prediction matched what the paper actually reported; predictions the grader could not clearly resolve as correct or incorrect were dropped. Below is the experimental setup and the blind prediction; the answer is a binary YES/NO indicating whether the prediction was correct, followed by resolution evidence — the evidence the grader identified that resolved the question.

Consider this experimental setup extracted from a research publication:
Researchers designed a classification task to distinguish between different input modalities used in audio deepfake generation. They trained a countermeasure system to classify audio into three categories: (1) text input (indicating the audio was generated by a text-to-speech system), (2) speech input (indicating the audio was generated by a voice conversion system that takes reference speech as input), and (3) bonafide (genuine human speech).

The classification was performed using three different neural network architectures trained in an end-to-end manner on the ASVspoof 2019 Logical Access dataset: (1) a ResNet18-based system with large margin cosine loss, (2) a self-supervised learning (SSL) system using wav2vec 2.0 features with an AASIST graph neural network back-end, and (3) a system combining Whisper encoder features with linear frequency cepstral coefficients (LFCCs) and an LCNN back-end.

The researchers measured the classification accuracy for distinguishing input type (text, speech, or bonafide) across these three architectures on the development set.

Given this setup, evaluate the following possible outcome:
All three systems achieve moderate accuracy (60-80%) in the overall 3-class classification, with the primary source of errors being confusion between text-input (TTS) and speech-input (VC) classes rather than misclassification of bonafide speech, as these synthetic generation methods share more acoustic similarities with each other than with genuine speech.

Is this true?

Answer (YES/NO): NO